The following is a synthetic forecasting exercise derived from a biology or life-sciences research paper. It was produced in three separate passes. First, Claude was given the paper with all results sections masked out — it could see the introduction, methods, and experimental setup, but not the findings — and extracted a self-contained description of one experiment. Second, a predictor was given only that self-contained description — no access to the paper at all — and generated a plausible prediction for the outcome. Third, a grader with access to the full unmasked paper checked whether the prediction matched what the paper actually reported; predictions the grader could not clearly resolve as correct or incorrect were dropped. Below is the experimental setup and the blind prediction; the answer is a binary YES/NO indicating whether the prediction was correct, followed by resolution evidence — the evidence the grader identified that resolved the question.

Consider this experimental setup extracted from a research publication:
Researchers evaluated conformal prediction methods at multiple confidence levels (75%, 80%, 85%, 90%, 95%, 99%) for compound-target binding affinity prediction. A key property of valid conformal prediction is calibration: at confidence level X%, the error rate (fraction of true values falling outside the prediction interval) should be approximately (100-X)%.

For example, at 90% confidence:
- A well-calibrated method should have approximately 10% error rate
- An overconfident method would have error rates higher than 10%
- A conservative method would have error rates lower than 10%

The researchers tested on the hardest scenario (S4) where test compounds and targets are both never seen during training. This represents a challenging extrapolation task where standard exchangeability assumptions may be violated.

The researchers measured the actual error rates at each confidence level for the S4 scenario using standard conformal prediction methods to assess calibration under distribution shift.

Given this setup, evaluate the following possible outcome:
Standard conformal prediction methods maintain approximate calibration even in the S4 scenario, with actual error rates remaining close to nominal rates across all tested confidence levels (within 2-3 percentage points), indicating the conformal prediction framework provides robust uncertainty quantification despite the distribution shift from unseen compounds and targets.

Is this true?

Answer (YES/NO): NO